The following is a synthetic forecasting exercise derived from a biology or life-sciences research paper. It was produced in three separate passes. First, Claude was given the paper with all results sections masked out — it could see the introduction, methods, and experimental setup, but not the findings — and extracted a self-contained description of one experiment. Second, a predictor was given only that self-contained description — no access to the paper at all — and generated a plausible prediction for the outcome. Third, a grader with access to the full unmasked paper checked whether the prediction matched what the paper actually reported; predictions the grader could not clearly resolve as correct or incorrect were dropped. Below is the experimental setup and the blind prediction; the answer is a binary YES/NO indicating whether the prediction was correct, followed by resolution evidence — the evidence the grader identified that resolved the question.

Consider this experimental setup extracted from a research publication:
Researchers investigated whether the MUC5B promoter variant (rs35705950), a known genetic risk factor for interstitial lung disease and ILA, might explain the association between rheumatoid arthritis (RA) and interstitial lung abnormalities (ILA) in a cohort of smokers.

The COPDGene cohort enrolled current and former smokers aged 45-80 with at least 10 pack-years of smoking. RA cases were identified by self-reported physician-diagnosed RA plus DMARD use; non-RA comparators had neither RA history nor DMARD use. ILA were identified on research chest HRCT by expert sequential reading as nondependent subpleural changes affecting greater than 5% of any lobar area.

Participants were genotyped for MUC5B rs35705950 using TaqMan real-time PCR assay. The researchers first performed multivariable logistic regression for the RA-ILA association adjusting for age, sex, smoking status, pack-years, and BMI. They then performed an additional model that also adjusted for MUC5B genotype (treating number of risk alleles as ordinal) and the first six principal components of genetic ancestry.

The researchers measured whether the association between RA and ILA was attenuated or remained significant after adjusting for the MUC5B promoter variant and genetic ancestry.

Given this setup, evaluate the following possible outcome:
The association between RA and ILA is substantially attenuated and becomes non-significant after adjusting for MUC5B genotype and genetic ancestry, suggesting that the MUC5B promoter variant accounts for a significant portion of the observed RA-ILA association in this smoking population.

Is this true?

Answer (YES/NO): NO